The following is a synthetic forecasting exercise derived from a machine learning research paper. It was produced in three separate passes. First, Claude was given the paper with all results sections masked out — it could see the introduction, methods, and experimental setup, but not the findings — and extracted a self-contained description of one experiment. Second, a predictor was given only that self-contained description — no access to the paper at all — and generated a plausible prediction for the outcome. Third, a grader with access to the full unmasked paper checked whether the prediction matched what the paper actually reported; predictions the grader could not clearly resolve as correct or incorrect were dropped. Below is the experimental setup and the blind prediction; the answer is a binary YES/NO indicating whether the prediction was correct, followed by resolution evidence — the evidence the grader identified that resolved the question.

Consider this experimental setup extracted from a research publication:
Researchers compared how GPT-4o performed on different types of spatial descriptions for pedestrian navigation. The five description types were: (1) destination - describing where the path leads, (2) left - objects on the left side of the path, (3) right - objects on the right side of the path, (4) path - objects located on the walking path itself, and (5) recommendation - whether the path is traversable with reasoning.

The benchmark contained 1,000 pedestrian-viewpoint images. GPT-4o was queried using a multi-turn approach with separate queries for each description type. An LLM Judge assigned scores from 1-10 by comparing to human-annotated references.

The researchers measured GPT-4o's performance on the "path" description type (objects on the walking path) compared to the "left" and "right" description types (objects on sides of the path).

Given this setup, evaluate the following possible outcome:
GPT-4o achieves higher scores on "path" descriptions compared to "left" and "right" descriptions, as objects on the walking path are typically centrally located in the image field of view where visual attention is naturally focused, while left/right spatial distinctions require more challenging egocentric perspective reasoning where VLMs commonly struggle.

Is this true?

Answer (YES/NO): YES